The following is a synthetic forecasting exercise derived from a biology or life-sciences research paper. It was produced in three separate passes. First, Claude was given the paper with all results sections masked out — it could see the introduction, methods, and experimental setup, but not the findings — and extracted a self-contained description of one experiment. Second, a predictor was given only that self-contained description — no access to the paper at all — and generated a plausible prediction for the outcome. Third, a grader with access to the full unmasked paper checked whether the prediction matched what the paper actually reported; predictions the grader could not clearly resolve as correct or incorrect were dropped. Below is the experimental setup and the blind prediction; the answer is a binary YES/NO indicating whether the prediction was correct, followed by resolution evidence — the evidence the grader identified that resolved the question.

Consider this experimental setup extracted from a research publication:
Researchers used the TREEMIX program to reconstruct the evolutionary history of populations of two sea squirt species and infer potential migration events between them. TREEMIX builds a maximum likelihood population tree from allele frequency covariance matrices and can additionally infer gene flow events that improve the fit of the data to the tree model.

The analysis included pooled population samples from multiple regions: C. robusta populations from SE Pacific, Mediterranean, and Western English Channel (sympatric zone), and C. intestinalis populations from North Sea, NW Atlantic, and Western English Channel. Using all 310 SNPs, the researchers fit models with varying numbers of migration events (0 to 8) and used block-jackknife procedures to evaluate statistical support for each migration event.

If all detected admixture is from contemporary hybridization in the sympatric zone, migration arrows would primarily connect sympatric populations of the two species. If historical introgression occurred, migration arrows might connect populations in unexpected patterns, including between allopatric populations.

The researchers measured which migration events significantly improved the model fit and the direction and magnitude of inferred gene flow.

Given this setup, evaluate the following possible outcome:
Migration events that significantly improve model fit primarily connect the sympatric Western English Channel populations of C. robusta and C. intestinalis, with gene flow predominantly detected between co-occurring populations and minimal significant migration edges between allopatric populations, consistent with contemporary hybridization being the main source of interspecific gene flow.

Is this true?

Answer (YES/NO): NO